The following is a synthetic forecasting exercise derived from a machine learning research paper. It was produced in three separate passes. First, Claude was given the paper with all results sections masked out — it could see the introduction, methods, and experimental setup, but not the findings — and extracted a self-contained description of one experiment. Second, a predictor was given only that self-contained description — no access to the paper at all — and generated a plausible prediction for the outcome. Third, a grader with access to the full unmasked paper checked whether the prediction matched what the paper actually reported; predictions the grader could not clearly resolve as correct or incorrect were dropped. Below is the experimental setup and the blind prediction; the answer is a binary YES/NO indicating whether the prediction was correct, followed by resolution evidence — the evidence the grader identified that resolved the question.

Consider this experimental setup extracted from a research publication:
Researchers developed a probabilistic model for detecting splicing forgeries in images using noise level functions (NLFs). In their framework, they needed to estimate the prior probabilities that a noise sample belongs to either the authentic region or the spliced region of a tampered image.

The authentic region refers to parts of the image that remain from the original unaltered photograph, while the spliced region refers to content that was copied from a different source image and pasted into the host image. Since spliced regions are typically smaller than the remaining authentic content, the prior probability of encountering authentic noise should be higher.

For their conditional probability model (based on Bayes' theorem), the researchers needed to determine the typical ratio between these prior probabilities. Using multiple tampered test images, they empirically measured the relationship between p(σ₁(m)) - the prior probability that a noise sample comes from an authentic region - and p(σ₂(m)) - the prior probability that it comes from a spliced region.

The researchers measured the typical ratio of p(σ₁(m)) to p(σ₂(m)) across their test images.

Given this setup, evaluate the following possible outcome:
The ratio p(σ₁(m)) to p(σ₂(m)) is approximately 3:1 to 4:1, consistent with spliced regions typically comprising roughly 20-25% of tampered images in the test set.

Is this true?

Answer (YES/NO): NO